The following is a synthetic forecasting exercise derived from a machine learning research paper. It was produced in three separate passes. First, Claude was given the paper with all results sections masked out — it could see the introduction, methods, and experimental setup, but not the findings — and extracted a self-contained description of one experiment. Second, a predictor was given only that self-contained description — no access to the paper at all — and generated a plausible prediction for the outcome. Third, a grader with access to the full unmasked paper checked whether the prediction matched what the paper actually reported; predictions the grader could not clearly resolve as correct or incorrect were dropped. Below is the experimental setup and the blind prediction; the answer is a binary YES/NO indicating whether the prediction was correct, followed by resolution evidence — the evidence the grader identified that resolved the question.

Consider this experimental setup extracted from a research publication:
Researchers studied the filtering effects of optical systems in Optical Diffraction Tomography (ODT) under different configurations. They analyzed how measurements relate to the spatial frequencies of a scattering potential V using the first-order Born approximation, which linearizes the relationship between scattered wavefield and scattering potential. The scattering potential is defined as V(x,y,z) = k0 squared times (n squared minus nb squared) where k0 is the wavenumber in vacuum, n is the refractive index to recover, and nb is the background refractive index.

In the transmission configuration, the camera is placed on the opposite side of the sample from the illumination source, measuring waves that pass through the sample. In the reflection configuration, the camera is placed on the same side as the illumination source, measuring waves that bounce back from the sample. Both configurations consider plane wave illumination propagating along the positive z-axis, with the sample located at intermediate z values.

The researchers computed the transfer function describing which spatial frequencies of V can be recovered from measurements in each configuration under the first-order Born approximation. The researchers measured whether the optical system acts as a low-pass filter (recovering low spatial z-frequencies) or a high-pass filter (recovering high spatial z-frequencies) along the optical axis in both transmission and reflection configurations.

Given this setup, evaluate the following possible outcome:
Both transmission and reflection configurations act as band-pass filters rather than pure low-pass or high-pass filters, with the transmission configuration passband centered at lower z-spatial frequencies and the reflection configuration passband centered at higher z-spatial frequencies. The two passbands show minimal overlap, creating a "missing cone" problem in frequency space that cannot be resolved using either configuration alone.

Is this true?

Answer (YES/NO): NO